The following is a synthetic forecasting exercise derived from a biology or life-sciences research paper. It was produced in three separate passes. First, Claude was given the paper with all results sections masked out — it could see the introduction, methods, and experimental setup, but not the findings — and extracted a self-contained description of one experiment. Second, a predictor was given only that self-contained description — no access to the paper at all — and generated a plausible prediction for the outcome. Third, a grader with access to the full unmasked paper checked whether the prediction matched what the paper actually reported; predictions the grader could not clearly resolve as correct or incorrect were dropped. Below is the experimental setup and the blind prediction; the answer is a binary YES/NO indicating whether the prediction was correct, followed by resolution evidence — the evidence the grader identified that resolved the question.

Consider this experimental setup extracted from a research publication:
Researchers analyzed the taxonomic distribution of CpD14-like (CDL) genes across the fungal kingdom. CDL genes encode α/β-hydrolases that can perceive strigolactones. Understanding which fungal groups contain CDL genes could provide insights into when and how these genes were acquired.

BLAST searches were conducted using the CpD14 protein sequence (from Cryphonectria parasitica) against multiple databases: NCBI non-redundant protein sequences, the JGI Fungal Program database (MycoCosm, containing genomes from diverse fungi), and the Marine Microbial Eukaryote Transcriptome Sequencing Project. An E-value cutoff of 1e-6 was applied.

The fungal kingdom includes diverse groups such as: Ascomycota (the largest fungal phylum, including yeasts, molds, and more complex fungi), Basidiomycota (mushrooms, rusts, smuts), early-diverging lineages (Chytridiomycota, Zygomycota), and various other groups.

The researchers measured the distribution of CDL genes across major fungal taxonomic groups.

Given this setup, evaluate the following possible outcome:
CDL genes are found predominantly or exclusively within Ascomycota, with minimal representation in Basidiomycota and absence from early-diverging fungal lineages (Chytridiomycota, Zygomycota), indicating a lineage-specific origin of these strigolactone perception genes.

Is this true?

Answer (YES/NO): NO